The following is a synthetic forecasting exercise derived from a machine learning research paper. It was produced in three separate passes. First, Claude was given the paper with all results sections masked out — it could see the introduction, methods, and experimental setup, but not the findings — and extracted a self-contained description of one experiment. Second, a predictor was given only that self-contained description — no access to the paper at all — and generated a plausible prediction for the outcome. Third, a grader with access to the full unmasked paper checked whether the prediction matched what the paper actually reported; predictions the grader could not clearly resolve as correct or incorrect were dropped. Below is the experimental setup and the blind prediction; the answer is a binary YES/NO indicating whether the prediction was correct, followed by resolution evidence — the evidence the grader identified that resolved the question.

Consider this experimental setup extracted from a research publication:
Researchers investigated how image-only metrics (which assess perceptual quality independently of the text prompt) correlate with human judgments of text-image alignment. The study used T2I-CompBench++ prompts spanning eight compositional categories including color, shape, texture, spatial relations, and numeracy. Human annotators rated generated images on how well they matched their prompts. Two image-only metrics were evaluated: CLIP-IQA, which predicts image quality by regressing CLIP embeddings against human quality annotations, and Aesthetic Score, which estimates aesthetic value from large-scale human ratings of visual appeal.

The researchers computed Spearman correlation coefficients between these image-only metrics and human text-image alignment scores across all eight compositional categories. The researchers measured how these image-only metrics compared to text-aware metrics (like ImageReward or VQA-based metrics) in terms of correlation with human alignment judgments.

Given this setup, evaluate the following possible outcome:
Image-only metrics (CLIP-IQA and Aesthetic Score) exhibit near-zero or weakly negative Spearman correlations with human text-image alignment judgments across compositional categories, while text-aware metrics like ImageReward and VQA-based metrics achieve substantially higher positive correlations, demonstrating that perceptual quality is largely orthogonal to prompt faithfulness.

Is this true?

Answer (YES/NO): NO